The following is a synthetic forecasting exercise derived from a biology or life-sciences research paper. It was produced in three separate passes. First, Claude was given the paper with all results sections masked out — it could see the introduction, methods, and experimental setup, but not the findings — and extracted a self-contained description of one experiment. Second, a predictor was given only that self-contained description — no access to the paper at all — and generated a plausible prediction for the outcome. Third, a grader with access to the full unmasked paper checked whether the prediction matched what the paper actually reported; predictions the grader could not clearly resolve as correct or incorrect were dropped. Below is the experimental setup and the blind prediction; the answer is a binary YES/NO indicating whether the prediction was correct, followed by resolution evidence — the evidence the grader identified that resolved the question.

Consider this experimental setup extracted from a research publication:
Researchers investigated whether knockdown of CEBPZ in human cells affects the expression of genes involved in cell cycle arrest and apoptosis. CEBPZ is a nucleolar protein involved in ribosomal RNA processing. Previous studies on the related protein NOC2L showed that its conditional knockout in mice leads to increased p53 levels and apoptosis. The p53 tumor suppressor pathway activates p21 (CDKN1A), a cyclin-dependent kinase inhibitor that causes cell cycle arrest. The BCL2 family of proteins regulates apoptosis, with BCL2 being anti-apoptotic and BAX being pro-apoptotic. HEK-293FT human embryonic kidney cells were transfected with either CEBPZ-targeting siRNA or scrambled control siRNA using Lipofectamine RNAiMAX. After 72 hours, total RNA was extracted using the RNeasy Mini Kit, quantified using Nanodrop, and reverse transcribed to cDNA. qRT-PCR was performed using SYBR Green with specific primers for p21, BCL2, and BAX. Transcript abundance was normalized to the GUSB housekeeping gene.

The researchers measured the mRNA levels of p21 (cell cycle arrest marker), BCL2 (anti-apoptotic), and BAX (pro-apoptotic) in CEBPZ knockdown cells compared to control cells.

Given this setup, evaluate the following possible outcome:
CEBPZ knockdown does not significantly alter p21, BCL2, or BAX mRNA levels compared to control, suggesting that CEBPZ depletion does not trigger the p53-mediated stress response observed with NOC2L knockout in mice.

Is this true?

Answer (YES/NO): NO